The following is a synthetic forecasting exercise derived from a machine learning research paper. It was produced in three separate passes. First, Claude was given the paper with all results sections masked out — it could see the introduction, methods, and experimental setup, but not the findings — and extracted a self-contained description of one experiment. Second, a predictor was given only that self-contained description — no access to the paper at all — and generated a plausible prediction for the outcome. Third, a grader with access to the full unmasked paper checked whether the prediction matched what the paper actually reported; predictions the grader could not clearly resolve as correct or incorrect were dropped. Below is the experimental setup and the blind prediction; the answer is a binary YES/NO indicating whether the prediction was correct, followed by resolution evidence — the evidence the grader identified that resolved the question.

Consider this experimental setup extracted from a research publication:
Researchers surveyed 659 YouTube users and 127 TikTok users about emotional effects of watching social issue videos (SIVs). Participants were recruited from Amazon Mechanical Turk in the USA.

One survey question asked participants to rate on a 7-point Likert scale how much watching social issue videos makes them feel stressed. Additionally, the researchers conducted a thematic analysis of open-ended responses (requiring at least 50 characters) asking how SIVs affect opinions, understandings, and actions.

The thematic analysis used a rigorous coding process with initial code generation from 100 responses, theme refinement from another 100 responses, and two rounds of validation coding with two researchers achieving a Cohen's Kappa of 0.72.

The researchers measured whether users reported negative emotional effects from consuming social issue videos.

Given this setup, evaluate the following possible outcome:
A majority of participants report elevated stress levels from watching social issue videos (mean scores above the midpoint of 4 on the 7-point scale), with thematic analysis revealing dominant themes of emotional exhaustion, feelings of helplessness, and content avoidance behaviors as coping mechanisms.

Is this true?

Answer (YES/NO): NO